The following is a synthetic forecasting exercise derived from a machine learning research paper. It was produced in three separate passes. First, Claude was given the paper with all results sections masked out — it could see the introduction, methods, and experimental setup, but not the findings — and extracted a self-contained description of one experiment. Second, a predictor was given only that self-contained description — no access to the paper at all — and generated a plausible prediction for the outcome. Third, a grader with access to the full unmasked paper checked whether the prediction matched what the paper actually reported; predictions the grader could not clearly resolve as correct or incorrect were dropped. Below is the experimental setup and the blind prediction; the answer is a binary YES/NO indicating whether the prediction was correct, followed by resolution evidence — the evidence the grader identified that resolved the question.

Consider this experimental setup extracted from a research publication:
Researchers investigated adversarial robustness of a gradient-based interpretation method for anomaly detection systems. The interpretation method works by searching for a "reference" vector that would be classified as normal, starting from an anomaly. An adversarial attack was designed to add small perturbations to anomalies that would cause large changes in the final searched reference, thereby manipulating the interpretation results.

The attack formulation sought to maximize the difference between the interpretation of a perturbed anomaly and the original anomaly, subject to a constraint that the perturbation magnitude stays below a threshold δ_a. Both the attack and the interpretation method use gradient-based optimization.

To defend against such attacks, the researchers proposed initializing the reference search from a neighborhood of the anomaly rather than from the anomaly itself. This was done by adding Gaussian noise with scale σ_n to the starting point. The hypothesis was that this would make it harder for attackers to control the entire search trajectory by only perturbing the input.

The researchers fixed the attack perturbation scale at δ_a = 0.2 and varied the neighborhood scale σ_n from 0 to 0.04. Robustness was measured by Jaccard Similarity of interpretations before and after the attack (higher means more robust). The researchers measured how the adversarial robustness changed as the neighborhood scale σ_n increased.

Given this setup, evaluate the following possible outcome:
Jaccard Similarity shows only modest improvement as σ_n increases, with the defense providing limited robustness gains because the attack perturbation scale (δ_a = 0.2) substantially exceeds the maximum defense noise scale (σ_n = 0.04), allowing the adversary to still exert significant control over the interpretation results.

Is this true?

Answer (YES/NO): NO